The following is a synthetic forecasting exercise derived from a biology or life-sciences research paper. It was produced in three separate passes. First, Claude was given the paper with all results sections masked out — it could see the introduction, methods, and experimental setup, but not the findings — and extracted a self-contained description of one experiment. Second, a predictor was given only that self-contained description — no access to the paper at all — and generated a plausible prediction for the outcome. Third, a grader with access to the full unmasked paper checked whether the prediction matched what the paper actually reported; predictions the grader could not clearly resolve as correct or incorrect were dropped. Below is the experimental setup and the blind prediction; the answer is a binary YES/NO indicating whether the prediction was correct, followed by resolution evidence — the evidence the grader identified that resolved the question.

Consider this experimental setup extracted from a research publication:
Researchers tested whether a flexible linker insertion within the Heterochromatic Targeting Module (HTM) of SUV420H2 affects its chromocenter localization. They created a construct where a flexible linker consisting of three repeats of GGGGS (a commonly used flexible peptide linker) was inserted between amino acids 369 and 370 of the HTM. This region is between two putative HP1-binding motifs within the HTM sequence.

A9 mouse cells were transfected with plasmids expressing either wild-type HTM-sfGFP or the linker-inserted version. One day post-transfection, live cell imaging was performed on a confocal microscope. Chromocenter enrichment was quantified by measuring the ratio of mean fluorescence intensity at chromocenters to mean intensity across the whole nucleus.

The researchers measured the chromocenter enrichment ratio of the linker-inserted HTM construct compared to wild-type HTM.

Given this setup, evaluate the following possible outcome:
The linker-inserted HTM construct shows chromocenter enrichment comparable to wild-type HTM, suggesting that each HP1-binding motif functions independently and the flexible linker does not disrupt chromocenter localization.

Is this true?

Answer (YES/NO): NO